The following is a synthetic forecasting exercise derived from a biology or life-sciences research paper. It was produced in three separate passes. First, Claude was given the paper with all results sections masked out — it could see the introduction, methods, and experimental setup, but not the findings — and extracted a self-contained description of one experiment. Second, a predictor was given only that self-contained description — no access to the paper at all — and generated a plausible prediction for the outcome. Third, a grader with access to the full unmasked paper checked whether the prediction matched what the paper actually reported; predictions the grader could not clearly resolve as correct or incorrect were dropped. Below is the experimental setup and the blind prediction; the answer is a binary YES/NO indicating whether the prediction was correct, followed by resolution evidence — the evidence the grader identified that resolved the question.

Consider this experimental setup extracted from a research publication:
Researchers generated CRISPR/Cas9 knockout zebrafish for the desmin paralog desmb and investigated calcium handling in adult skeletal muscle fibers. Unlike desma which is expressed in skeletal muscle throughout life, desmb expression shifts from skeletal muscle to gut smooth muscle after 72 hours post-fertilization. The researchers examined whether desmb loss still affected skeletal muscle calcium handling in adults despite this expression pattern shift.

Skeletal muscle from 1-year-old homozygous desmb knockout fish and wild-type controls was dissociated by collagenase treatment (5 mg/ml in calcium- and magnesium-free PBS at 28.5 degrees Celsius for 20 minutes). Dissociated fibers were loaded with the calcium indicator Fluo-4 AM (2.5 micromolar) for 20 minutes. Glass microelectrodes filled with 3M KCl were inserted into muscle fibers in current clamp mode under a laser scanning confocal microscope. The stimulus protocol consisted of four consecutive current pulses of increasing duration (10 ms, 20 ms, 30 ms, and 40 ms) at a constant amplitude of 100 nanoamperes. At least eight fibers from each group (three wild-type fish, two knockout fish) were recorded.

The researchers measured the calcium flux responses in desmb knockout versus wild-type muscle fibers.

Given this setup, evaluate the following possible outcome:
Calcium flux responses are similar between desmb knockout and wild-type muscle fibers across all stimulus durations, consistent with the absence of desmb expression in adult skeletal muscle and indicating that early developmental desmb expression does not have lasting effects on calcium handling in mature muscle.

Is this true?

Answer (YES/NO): YES